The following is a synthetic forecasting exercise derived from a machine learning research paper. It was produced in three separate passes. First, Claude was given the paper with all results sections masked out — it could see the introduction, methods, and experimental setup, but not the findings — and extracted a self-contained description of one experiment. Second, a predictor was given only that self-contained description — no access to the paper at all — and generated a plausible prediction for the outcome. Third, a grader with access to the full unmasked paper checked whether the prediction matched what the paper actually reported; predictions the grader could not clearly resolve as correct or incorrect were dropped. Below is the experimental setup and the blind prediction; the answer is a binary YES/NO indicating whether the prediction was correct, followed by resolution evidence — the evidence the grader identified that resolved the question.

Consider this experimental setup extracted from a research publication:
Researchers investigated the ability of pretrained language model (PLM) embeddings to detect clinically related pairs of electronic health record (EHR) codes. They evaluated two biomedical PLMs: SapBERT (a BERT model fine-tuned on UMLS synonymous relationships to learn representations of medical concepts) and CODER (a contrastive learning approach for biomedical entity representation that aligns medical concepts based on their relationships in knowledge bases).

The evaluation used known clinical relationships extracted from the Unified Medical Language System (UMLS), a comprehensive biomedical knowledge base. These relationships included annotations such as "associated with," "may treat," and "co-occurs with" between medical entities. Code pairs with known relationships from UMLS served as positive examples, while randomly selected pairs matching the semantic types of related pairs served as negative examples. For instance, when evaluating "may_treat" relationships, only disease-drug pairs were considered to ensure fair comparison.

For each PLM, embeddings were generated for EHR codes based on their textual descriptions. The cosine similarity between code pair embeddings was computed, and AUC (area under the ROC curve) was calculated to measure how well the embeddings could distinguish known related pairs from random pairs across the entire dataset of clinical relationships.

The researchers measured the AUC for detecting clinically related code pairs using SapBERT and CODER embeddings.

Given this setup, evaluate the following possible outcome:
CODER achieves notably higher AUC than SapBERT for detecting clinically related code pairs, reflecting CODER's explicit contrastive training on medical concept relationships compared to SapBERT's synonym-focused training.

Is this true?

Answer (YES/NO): NO